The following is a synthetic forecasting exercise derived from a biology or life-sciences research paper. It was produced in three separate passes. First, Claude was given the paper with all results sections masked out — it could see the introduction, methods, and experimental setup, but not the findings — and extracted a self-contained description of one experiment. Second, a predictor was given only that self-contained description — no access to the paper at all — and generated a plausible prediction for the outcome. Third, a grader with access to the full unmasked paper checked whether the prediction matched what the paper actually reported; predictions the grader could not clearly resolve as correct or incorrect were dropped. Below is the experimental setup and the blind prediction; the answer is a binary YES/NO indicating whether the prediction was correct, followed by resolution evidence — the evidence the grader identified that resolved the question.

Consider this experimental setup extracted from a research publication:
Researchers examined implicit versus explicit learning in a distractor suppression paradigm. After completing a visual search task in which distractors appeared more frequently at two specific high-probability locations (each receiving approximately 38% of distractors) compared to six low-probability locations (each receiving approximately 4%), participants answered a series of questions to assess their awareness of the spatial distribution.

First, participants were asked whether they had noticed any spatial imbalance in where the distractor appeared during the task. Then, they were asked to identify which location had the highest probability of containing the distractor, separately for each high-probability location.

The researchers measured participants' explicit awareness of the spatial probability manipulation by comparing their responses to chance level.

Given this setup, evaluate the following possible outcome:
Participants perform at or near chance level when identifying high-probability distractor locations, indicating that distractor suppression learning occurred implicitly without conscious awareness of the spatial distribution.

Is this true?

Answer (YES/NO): YES